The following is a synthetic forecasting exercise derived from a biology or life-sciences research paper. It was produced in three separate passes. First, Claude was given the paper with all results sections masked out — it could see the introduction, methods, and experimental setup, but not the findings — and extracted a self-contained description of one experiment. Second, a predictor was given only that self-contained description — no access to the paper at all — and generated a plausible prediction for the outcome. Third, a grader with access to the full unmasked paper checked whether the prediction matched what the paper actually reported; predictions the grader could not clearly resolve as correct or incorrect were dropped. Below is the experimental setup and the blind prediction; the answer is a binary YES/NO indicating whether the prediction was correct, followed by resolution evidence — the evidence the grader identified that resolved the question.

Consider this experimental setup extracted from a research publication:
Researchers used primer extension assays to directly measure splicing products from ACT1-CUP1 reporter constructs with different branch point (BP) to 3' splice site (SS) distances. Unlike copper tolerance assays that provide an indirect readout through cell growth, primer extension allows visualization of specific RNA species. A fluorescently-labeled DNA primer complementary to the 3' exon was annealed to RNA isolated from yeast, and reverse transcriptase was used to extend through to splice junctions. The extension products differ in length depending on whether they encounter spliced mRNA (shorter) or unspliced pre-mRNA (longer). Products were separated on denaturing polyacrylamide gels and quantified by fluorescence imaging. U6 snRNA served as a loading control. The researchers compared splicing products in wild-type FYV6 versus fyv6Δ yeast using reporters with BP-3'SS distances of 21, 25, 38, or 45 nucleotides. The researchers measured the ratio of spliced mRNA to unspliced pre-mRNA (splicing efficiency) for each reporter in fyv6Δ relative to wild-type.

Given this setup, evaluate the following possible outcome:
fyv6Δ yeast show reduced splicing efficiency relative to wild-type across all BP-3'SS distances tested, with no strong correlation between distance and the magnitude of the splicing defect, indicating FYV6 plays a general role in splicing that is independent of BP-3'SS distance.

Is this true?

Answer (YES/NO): NO